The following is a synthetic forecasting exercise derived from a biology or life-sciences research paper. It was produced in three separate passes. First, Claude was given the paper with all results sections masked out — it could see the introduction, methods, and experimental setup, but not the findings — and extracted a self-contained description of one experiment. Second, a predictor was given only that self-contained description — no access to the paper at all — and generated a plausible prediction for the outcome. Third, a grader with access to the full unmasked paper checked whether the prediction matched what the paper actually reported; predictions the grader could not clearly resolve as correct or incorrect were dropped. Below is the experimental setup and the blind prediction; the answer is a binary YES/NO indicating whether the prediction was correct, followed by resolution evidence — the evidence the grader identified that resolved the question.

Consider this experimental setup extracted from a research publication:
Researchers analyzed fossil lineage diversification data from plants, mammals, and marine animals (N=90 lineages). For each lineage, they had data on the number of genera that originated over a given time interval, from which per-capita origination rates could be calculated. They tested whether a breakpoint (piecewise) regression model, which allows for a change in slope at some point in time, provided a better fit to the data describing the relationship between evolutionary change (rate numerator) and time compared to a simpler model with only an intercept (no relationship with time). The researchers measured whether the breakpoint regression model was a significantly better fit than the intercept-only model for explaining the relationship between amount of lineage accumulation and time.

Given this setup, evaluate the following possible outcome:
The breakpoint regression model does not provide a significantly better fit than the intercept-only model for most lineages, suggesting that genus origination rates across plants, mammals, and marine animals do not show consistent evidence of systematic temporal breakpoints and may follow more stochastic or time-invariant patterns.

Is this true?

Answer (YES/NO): YES